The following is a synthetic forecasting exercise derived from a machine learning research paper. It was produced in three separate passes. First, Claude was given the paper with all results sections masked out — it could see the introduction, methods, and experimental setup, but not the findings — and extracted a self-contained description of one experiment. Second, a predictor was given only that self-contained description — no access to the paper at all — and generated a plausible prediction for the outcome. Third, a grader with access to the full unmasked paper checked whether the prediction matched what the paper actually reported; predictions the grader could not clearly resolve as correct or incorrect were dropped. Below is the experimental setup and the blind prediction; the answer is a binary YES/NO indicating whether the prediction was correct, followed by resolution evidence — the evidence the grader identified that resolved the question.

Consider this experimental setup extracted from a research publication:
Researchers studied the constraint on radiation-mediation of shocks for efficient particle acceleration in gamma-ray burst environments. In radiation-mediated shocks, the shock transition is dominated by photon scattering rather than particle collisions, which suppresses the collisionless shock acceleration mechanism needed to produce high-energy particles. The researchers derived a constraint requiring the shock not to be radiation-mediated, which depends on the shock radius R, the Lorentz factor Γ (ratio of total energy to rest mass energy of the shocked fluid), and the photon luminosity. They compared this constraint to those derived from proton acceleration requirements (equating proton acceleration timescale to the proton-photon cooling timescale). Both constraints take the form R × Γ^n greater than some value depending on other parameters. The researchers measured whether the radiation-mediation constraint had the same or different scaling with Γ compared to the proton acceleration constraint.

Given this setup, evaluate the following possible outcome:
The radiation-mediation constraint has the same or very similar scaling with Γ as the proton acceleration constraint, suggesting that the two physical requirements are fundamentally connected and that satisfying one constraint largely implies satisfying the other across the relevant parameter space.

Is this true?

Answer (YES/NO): YES